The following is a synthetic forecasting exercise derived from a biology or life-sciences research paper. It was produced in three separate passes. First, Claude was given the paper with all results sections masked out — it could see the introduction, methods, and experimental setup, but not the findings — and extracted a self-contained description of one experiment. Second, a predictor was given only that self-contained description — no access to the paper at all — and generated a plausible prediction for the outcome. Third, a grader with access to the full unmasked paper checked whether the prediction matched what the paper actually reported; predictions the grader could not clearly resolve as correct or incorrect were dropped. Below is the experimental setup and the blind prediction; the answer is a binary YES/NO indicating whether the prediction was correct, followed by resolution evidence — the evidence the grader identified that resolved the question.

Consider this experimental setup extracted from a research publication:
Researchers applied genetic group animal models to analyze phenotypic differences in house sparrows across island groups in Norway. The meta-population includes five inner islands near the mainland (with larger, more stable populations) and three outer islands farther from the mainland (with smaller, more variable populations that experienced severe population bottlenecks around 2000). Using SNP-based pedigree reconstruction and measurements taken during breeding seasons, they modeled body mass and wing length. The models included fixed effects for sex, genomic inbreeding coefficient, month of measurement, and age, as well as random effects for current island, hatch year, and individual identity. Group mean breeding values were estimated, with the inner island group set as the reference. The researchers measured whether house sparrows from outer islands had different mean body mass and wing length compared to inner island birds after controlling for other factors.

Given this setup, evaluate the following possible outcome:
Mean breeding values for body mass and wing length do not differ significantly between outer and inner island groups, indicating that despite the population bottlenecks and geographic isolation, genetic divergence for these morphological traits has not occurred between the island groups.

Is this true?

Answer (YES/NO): NO